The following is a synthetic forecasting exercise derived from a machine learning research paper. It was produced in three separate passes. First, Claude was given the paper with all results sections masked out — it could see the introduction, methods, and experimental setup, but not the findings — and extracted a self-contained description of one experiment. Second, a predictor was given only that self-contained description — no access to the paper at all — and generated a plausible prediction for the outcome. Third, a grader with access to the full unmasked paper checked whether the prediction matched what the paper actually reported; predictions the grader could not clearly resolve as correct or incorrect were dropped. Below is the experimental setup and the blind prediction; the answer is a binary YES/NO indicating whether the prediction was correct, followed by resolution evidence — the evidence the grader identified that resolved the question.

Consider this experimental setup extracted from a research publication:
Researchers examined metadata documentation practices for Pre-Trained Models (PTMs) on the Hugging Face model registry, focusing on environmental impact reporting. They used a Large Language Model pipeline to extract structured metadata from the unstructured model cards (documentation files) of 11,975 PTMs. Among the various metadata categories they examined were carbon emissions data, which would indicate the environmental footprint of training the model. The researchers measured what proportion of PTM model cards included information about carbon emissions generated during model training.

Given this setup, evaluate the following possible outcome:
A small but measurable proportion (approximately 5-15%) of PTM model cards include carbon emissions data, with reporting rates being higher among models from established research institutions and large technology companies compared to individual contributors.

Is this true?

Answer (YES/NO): NO